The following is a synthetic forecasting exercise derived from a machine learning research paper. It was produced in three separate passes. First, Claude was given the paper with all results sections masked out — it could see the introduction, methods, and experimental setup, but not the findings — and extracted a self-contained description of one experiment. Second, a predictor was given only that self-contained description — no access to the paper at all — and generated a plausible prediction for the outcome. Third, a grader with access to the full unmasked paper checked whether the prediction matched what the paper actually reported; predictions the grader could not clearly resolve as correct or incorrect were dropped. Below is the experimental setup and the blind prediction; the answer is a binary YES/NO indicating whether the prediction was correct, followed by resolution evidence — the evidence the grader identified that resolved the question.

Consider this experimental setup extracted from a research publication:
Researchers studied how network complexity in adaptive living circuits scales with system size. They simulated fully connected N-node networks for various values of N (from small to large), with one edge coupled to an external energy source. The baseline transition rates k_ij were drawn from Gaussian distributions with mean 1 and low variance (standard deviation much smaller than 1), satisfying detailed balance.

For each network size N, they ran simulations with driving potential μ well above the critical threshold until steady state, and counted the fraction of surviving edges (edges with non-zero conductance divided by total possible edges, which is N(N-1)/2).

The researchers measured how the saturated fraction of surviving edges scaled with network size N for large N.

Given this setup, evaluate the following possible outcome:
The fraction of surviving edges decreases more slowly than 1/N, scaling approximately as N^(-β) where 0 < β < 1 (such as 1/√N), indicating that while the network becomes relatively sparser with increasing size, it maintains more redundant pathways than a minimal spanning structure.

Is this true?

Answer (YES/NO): NO